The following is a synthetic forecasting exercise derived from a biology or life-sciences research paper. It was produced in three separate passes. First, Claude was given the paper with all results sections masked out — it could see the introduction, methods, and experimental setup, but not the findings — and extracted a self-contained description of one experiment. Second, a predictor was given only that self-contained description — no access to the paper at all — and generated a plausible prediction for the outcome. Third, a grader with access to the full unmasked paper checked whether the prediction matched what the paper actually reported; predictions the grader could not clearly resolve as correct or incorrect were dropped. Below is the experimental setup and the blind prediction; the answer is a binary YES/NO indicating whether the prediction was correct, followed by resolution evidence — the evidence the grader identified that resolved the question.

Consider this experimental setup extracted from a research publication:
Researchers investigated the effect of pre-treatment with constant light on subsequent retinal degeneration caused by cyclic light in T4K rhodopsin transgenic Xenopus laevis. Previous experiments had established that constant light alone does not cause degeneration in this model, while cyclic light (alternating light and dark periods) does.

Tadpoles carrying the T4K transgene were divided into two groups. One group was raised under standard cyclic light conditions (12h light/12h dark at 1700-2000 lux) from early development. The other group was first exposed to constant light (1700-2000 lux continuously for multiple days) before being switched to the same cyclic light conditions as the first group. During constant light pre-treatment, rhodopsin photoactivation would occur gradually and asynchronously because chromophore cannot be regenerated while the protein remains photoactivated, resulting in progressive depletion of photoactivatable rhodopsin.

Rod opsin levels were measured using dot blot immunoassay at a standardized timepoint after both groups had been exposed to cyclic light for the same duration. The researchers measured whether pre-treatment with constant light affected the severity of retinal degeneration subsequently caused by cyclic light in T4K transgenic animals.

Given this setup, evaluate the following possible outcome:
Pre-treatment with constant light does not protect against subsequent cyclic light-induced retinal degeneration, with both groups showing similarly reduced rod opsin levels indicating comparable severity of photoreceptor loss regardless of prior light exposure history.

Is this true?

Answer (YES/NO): NO